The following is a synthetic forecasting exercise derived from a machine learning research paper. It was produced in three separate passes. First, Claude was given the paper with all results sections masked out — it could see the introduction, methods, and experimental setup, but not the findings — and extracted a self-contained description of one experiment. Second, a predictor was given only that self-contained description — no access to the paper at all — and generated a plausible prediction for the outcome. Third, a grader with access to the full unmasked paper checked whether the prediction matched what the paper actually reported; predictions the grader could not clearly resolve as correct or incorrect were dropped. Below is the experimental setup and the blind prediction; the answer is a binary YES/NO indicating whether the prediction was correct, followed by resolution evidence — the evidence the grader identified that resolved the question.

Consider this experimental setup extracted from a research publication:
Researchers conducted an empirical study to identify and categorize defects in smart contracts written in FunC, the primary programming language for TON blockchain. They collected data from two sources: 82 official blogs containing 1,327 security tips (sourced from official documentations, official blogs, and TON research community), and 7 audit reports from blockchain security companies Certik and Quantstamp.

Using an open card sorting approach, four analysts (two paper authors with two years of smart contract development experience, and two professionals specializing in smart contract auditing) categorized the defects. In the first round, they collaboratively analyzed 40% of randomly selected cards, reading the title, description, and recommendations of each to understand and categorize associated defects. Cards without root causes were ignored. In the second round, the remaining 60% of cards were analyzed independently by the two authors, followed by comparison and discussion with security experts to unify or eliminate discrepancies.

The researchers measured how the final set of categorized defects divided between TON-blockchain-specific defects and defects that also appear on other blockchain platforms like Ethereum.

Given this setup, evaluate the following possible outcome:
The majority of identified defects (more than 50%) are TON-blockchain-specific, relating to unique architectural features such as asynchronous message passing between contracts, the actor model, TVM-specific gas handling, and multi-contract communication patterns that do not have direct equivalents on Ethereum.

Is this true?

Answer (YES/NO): YES